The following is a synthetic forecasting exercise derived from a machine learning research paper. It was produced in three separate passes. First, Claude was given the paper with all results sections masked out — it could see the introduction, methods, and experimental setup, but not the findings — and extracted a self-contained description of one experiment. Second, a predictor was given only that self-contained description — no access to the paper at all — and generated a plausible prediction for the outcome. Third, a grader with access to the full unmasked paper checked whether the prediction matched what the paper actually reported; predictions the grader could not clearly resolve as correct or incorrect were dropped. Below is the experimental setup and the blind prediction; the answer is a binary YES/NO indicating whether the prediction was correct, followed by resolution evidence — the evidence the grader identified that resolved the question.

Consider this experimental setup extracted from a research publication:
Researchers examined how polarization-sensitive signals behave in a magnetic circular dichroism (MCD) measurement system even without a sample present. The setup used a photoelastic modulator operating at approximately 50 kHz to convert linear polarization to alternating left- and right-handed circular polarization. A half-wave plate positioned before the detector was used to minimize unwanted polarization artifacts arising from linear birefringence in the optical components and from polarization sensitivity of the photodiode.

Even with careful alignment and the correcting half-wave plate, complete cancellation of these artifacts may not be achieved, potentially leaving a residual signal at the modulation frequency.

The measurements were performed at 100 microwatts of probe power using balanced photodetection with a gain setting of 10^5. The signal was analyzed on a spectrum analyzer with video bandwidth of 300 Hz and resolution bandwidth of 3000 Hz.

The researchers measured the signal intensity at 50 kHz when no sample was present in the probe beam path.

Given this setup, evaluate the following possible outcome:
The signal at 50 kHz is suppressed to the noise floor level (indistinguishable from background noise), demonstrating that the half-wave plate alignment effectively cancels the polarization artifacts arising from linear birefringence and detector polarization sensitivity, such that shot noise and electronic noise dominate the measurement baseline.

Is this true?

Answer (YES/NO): NO